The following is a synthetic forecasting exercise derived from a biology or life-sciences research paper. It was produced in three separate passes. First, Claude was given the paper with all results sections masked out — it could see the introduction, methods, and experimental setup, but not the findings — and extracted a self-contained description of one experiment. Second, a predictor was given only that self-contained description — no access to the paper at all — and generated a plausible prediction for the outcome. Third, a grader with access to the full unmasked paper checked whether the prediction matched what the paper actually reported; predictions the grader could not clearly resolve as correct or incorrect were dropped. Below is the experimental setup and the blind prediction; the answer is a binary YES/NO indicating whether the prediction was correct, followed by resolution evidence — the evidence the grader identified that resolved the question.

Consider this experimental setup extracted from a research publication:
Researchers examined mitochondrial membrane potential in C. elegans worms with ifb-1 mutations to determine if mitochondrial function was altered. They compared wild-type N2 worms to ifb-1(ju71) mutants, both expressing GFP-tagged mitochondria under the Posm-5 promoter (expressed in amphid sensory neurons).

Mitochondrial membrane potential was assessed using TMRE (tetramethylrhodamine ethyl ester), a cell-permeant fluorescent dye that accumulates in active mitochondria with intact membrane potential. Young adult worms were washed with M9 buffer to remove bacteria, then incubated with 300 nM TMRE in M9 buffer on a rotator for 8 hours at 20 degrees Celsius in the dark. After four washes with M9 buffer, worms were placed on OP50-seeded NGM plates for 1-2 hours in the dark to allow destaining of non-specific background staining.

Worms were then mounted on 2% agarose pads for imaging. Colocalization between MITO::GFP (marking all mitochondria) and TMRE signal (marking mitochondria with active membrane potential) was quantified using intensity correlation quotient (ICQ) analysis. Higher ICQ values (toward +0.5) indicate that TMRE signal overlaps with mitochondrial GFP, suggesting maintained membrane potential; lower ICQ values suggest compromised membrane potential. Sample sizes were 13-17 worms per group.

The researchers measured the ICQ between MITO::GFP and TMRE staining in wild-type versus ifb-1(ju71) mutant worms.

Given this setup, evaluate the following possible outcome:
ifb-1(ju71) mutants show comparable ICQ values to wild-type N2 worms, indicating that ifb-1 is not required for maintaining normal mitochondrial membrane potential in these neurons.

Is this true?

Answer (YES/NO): NO